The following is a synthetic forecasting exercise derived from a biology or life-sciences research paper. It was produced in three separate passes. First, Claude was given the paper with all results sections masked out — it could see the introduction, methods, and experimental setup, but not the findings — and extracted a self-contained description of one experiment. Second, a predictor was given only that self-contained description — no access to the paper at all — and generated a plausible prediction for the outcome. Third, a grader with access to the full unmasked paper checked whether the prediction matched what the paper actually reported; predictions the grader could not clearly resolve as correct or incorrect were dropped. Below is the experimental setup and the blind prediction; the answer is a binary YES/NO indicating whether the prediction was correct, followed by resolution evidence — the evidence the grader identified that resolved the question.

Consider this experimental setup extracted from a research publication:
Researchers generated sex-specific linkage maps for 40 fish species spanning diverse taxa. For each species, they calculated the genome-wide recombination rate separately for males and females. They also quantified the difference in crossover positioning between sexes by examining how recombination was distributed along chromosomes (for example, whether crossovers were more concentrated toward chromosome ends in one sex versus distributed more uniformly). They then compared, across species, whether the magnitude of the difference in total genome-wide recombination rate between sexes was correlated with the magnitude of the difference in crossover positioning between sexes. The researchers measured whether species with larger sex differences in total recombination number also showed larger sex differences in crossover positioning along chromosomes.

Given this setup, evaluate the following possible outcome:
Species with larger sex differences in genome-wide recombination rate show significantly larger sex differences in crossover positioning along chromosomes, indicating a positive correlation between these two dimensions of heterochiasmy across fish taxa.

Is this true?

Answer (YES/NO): NO